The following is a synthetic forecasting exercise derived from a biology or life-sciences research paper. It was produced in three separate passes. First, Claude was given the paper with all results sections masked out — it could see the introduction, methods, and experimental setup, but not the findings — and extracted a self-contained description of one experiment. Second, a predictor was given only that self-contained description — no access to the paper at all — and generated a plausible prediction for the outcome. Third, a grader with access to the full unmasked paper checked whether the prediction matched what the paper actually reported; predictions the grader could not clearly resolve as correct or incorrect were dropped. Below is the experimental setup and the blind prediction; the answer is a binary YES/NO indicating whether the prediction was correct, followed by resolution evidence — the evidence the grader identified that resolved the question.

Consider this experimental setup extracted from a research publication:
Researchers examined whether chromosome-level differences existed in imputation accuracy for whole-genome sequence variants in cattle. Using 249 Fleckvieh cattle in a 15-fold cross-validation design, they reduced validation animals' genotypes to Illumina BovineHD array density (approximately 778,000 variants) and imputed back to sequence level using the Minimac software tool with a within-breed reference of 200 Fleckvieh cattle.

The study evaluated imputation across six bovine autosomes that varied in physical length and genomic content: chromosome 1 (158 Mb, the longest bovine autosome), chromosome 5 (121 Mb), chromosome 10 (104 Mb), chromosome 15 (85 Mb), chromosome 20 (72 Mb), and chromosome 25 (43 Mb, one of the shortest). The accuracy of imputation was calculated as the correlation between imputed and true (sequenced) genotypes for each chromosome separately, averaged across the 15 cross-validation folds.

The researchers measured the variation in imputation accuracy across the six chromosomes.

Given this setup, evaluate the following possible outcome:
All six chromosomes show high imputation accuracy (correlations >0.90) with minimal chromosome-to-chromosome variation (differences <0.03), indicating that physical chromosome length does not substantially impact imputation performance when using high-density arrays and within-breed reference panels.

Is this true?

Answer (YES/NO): NO